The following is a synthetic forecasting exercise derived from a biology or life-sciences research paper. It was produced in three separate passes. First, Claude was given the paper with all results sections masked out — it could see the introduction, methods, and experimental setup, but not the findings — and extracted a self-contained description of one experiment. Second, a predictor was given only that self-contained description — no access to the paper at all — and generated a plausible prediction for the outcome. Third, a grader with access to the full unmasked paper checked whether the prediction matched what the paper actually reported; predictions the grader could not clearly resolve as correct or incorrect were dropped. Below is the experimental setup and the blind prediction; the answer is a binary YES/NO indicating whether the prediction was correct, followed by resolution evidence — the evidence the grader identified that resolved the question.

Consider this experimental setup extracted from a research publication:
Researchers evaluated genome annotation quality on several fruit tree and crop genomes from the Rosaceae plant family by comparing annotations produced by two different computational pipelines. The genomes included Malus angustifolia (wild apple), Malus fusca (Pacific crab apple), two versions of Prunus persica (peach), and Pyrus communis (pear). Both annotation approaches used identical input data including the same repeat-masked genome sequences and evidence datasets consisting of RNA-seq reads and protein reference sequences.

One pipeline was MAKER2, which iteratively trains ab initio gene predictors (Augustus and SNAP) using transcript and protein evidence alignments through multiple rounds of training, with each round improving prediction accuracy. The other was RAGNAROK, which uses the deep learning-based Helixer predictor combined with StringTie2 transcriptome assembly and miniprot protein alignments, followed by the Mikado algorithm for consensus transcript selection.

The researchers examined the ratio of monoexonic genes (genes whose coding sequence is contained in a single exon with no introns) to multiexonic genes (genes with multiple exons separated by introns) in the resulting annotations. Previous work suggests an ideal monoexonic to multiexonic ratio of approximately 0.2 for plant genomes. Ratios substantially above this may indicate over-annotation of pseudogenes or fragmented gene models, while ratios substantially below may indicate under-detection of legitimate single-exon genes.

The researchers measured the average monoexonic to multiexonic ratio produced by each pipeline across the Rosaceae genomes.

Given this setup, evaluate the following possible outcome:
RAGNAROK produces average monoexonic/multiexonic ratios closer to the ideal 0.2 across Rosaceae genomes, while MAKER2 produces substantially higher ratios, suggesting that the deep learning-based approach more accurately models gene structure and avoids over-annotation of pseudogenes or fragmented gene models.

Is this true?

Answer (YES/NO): NO